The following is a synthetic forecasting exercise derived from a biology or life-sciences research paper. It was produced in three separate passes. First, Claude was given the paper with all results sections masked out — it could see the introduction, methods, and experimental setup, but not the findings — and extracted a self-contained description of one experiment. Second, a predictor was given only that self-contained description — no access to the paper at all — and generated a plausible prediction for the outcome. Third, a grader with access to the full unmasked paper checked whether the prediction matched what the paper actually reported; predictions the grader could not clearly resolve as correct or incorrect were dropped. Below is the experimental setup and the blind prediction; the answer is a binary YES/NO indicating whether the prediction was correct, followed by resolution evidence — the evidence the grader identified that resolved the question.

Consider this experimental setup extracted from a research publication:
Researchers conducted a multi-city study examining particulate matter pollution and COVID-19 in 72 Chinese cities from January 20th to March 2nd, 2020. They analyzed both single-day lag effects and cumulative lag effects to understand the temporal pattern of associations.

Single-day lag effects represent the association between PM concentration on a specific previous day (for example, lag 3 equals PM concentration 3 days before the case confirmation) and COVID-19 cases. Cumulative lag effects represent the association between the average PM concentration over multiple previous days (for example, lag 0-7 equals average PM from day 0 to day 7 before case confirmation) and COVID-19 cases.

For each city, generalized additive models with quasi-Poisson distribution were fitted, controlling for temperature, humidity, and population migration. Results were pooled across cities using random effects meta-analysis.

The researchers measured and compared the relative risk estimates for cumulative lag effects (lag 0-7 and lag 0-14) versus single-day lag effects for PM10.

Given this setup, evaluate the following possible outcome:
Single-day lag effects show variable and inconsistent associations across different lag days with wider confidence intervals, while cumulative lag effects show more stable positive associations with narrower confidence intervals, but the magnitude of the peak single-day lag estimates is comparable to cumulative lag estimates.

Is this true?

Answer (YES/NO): NO